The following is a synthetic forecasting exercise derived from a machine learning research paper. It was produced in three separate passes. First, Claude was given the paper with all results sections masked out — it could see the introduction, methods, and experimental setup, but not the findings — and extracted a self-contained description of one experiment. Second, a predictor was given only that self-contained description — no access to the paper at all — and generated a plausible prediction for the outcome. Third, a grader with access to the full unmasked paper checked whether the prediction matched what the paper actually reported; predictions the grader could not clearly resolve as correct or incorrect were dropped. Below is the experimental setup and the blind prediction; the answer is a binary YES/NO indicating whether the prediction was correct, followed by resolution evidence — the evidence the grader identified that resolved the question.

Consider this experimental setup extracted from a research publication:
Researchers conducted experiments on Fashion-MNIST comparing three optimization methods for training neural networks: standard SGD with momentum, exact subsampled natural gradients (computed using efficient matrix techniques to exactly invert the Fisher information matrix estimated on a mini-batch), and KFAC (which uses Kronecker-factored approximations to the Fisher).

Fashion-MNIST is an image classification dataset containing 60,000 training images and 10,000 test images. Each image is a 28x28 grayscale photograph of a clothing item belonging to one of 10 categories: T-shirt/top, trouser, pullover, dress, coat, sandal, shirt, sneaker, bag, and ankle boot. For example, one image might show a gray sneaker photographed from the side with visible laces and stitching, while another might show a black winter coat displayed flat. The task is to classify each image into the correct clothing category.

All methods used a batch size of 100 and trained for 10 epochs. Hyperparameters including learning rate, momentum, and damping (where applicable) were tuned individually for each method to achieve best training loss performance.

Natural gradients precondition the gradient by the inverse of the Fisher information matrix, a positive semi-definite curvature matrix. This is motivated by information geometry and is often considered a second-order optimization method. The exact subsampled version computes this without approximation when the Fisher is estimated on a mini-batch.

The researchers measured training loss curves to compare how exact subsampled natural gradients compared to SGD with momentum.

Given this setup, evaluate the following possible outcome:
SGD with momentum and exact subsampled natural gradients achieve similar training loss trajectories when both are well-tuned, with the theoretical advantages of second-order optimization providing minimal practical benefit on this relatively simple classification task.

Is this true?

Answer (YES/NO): NO